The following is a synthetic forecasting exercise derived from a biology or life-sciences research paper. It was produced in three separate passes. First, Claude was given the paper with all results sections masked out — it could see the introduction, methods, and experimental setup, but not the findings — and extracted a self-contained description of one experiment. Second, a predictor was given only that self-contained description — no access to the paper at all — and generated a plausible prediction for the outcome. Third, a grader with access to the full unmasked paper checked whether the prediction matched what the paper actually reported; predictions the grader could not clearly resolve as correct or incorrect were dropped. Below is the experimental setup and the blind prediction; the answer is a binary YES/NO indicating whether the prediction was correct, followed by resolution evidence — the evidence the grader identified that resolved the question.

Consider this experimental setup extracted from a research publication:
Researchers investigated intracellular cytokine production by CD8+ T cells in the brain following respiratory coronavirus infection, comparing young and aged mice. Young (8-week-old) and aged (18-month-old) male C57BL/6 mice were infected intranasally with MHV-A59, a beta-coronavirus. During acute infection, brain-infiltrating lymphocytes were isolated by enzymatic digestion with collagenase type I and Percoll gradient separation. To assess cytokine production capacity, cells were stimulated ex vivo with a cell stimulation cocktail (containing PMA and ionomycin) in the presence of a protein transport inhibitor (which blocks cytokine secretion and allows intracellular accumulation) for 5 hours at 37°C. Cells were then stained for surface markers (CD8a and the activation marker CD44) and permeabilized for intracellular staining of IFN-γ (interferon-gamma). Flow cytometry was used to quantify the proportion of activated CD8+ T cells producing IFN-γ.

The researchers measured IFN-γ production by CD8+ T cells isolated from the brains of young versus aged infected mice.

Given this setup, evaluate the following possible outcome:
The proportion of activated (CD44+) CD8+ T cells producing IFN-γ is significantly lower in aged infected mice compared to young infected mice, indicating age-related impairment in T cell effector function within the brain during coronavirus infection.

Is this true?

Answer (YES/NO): NO